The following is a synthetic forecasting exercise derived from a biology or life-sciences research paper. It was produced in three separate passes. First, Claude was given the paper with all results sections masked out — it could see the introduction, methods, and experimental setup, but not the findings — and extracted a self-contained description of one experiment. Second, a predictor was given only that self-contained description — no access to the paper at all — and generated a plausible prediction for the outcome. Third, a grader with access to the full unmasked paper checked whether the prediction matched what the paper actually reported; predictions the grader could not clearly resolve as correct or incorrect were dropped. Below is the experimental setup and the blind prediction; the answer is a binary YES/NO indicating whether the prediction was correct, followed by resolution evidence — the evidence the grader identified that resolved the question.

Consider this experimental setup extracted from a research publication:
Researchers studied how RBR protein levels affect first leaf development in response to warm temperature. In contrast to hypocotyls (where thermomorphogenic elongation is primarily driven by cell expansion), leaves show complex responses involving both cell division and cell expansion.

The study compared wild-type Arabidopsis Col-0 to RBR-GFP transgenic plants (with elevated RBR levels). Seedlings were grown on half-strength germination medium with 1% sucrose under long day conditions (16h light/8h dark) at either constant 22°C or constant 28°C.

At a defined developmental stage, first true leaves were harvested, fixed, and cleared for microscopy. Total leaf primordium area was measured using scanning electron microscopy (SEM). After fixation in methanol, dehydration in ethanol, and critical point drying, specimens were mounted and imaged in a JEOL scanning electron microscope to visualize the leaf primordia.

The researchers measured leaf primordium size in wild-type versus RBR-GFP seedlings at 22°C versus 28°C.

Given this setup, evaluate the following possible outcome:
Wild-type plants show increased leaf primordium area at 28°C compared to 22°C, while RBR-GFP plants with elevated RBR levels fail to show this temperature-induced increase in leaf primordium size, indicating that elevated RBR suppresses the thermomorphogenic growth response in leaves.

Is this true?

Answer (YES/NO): NO